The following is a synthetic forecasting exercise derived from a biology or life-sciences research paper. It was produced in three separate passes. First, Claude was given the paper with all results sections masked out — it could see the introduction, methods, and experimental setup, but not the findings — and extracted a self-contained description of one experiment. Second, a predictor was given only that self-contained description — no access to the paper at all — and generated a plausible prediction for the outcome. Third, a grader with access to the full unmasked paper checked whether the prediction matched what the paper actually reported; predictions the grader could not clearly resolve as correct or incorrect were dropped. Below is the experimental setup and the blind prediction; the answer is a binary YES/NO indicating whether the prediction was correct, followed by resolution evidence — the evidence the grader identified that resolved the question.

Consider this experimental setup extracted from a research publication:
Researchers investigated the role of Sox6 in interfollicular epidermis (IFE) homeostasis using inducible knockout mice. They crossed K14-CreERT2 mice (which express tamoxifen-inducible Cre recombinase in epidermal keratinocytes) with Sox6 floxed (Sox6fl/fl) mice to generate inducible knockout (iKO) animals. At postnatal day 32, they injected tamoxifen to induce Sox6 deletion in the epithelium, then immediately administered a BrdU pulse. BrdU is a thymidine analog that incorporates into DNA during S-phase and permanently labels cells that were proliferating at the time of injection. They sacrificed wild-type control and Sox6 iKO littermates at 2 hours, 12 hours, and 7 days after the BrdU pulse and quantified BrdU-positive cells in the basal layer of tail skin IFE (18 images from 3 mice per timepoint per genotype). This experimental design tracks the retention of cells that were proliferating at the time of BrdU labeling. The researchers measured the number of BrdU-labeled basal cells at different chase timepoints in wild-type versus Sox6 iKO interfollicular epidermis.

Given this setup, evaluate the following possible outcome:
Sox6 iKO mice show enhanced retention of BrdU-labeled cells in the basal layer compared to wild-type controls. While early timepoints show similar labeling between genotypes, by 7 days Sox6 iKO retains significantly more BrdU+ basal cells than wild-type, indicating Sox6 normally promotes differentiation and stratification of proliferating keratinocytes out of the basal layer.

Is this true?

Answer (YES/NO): NO